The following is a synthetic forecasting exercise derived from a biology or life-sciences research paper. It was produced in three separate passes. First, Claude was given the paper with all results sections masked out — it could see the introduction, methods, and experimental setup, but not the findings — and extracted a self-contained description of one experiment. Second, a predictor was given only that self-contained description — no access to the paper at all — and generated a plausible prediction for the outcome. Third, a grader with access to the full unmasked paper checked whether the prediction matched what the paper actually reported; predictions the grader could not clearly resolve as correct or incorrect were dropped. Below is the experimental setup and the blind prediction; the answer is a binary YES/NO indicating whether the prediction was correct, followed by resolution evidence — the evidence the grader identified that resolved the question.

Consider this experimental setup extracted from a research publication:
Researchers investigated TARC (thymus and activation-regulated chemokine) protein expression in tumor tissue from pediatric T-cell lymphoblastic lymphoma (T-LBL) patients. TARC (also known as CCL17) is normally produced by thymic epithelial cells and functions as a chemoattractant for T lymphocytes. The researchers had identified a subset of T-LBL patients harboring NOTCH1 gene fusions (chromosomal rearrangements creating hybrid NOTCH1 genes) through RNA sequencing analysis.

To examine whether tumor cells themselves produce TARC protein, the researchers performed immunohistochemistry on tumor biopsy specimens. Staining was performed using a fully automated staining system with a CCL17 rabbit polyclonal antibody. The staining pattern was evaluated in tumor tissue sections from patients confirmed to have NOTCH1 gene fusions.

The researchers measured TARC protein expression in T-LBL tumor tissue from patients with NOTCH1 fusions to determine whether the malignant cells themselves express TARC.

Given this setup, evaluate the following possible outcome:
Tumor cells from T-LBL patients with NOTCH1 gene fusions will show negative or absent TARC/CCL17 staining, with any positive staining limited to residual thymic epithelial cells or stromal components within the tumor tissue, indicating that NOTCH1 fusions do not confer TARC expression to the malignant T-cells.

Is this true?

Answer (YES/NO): YES